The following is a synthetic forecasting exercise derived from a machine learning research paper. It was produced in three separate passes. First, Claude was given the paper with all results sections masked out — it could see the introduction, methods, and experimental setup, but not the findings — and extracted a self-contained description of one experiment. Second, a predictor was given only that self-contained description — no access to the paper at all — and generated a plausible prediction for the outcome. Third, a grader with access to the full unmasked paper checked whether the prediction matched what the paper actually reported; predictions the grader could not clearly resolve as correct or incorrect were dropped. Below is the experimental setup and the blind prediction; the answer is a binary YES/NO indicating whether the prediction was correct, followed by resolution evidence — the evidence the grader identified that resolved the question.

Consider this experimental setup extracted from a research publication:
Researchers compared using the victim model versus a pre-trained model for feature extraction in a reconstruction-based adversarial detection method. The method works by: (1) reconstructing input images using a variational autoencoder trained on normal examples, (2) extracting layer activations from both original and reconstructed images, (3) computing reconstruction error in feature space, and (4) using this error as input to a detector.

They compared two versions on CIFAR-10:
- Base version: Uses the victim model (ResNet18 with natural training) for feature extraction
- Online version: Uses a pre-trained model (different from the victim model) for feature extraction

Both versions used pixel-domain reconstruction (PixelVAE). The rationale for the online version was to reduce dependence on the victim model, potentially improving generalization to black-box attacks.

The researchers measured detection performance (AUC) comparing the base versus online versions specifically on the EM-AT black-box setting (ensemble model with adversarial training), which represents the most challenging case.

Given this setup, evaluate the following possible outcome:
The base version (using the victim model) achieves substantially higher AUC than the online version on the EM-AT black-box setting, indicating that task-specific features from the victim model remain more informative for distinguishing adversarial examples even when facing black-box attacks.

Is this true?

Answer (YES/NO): NO